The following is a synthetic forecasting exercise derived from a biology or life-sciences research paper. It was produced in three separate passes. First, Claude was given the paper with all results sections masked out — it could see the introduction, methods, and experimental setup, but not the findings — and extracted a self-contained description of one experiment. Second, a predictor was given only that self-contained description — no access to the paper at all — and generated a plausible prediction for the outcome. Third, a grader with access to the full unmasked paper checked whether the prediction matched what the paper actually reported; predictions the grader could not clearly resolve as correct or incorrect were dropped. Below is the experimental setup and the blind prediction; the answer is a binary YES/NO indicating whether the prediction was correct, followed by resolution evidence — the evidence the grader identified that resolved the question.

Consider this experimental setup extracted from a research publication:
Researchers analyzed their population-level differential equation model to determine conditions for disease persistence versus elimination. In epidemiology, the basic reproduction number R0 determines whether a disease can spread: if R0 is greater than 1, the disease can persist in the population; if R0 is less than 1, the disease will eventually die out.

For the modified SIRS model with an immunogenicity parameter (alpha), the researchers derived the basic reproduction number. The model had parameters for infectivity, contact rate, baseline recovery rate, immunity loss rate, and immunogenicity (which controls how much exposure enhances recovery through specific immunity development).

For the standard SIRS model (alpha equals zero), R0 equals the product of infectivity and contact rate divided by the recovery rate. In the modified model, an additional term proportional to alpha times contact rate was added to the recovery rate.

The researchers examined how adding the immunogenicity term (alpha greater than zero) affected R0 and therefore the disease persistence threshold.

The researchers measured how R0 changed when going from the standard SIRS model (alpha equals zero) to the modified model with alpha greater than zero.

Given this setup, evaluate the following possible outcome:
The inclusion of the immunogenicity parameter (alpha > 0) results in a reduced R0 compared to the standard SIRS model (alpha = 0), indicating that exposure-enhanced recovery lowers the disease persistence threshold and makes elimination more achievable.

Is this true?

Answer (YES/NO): YES